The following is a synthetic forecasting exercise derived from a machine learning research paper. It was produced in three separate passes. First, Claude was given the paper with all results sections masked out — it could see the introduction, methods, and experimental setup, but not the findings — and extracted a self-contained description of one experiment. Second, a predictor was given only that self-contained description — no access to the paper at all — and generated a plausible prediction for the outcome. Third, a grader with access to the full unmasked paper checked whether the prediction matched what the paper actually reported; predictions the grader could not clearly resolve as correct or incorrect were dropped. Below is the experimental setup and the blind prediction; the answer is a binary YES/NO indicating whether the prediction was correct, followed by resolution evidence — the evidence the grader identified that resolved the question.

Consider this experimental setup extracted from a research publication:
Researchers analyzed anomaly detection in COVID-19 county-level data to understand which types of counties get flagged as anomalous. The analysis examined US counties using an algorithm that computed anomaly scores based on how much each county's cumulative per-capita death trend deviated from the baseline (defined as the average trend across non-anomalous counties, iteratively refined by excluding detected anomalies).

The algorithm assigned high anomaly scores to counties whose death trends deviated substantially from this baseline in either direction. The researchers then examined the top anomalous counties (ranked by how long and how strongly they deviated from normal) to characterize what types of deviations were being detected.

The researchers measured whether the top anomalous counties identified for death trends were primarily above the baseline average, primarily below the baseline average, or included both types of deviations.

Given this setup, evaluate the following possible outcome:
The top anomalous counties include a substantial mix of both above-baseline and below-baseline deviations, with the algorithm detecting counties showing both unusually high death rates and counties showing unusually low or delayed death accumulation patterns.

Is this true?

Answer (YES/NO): YES